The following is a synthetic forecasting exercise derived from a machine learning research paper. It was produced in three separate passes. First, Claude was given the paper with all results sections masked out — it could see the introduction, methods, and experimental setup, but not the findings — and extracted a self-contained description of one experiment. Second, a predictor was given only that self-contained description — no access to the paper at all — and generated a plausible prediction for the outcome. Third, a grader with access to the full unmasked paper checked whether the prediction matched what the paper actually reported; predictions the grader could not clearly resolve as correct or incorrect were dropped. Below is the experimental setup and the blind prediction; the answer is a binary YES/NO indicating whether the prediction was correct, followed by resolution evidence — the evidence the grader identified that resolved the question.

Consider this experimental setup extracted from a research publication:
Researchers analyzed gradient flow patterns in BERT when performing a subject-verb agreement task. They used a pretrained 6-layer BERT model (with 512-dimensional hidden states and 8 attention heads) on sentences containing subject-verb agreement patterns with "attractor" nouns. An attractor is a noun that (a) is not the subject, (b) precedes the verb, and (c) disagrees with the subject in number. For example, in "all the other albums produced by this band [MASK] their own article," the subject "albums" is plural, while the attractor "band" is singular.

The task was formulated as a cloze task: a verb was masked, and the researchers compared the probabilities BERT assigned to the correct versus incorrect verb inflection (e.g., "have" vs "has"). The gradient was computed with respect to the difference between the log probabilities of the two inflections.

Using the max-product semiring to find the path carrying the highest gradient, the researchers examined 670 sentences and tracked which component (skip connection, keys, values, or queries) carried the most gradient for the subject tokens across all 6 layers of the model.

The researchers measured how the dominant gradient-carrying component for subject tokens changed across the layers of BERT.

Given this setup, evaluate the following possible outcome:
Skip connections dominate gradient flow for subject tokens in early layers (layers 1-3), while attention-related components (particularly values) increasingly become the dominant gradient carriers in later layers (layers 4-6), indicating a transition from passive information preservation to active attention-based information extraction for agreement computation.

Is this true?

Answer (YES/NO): NO